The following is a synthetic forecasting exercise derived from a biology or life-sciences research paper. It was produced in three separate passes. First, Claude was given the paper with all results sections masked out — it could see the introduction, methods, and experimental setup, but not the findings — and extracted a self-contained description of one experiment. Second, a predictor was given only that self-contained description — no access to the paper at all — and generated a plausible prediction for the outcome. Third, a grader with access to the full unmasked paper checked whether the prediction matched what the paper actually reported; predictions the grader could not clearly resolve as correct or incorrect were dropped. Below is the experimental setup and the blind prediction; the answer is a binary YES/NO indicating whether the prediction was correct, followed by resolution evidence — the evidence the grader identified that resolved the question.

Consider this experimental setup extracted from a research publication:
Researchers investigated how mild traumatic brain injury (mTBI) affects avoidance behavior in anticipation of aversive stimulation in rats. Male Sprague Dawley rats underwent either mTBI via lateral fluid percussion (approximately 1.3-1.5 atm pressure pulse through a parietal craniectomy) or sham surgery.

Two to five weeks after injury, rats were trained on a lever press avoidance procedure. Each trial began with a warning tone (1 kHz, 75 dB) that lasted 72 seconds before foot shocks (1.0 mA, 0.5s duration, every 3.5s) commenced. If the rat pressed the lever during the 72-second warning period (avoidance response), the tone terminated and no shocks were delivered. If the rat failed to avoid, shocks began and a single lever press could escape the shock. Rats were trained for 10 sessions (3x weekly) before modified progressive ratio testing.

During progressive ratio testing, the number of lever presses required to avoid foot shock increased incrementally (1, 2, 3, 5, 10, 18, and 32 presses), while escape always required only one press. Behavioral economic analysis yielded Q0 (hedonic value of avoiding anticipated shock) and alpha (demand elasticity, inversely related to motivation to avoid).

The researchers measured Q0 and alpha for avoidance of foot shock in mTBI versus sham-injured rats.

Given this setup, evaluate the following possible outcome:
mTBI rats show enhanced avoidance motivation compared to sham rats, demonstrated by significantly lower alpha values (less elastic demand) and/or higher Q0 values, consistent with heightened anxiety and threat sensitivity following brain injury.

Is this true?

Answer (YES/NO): NO